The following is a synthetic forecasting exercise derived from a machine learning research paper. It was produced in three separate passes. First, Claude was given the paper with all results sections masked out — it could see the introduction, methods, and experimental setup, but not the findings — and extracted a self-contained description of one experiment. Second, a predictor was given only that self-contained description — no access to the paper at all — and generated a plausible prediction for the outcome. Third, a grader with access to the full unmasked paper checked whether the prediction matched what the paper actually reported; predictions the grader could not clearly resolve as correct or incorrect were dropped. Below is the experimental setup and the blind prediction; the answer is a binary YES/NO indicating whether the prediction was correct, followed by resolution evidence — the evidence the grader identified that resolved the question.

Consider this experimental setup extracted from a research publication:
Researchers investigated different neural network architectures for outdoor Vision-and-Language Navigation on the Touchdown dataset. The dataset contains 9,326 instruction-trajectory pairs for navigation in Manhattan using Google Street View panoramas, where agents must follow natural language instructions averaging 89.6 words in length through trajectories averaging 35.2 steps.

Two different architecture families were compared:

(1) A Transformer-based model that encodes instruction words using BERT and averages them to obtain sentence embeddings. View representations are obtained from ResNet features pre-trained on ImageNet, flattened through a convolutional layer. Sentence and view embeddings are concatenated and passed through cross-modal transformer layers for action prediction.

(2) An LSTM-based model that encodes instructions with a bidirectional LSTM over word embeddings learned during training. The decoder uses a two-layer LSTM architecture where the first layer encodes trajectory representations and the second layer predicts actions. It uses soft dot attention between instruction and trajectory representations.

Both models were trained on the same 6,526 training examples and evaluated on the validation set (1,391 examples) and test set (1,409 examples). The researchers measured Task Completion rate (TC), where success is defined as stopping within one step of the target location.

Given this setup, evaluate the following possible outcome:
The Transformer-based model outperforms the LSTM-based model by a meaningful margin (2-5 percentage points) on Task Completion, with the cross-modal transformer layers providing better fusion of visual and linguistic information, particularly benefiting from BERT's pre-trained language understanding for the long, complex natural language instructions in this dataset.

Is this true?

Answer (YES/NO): NO